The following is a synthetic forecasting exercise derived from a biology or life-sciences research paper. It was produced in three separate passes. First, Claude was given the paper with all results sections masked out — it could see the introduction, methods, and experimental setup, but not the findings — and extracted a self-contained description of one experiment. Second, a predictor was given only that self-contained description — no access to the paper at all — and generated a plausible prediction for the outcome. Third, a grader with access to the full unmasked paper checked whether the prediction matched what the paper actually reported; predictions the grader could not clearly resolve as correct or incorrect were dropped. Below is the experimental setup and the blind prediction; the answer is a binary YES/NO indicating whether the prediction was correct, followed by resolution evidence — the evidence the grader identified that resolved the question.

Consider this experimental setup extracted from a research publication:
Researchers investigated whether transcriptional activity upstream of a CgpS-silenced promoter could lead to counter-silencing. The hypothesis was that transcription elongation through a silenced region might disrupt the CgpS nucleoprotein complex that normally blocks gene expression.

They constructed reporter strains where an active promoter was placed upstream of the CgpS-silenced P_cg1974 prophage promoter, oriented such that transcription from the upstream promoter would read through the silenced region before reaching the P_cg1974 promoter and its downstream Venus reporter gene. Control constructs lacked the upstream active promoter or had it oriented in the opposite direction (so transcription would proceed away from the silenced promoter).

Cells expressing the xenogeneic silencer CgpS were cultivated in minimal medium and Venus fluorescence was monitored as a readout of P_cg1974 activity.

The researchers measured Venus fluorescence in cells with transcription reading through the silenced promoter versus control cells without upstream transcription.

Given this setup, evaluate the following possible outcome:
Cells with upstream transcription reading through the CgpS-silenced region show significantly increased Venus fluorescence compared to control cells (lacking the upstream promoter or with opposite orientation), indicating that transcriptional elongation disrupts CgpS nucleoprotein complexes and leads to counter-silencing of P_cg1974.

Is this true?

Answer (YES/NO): YES